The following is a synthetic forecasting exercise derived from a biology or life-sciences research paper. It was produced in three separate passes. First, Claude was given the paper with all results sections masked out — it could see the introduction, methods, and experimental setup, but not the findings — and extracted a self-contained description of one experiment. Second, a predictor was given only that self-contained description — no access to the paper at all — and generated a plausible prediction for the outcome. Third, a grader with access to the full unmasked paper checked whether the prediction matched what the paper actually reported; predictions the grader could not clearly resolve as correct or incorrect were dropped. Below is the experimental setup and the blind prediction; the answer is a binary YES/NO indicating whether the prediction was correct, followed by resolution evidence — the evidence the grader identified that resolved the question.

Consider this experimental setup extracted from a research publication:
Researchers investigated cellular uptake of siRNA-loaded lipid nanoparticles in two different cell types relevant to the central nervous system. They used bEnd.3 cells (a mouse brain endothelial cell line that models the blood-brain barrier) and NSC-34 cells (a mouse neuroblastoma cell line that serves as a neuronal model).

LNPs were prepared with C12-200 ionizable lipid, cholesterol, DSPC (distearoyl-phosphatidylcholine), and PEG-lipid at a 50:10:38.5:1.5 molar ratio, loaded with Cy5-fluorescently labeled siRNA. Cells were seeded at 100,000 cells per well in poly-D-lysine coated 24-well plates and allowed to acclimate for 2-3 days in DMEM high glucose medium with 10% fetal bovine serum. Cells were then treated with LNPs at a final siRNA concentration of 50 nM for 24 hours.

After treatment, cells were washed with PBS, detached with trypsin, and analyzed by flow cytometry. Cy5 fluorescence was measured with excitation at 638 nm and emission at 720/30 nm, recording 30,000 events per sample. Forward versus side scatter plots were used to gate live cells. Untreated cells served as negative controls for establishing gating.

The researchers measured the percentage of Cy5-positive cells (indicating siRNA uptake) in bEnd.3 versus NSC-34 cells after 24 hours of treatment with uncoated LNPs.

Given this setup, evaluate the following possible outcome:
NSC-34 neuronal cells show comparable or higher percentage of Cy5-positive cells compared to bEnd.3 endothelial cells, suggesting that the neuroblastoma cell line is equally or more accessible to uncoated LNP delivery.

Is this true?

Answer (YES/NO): YES